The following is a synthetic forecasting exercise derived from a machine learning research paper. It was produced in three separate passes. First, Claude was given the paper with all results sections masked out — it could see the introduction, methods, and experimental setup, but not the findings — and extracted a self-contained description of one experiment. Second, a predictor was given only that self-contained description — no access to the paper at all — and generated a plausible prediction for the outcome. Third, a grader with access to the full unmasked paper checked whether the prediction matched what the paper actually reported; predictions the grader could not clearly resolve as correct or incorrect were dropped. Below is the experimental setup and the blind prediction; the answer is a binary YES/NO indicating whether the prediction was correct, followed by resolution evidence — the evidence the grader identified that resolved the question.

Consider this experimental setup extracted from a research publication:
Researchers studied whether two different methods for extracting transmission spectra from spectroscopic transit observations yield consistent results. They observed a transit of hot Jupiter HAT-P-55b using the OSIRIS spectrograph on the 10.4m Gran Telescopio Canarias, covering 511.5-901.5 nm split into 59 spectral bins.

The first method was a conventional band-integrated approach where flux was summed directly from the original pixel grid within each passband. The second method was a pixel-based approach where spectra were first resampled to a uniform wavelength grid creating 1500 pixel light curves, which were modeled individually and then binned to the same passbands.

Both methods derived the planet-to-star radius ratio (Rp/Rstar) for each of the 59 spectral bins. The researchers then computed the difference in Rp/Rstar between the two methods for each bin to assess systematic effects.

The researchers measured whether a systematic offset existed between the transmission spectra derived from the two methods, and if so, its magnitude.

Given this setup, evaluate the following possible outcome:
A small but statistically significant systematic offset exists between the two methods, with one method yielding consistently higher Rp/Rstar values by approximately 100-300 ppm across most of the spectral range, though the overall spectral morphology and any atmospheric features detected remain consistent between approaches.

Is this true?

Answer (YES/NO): NO